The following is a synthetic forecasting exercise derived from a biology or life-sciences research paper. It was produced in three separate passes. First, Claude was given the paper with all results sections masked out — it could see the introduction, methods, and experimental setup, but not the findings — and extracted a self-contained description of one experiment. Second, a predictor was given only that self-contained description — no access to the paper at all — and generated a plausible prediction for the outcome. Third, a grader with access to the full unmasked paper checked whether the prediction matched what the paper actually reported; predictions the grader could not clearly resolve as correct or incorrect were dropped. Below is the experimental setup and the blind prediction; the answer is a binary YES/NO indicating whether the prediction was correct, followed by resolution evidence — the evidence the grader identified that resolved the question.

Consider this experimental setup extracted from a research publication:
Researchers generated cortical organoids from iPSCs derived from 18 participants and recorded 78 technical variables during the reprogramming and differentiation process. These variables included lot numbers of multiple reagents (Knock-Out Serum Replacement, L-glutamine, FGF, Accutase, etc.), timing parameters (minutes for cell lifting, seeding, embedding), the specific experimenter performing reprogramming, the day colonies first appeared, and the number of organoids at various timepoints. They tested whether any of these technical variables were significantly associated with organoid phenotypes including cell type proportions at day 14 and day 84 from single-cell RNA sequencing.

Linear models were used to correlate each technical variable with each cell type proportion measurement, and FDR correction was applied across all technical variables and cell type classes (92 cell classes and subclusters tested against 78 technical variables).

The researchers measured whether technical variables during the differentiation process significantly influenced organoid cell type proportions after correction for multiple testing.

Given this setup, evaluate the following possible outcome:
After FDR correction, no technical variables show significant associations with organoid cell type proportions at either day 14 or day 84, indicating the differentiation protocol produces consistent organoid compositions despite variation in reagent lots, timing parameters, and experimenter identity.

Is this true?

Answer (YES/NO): NO